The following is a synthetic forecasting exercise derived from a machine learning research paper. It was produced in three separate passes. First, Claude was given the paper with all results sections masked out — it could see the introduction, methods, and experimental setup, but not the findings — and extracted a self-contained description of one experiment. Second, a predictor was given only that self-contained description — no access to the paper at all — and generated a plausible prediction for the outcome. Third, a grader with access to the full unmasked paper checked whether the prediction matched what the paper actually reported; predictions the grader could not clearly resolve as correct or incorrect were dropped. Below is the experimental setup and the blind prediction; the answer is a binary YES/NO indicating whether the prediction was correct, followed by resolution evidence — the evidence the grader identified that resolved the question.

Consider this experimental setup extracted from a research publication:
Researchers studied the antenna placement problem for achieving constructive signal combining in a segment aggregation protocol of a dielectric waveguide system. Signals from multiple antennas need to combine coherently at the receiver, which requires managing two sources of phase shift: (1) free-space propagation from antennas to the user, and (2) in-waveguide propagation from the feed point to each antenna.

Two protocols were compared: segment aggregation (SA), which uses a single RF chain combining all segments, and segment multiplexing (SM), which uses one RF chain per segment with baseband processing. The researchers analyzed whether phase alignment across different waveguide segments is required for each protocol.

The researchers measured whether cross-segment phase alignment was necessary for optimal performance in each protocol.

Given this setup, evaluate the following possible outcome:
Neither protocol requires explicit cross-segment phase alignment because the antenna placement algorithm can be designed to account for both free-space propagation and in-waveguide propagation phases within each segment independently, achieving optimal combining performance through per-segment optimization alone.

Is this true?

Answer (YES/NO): NO